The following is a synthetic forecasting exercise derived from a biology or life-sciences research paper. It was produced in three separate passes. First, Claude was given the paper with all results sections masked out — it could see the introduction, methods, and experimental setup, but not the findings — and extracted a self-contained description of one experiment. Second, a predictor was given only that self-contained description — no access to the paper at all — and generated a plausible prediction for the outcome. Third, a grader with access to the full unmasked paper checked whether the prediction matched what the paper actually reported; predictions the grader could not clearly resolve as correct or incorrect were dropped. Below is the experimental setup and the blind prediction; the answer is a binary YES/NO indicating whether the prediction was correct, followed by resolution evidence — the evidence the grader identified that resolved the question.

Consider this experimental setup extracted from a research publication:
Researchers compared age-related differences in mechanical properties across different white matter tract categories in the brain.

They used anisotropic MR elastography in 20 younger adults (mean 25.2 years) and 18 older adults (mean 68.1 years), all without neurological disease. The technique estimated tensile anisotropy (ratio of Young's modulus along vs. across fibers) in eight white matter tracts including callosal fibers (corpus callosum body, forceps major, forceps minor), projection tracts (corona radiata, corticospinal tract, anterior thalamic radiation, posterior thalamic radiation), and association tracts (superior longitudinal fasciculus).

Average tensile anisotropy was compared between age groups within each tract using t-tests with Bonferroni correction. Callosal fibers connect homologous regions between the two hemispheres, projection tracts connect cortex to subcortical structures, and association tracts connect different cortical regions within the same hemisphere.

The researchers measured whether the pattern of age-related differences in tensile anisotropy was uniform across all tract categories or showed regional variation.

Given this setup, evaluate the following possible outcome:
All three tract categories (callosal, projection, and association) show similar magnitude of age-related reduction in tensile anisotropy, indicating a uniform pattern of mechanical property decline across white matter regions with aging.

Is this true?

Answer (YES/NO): NO